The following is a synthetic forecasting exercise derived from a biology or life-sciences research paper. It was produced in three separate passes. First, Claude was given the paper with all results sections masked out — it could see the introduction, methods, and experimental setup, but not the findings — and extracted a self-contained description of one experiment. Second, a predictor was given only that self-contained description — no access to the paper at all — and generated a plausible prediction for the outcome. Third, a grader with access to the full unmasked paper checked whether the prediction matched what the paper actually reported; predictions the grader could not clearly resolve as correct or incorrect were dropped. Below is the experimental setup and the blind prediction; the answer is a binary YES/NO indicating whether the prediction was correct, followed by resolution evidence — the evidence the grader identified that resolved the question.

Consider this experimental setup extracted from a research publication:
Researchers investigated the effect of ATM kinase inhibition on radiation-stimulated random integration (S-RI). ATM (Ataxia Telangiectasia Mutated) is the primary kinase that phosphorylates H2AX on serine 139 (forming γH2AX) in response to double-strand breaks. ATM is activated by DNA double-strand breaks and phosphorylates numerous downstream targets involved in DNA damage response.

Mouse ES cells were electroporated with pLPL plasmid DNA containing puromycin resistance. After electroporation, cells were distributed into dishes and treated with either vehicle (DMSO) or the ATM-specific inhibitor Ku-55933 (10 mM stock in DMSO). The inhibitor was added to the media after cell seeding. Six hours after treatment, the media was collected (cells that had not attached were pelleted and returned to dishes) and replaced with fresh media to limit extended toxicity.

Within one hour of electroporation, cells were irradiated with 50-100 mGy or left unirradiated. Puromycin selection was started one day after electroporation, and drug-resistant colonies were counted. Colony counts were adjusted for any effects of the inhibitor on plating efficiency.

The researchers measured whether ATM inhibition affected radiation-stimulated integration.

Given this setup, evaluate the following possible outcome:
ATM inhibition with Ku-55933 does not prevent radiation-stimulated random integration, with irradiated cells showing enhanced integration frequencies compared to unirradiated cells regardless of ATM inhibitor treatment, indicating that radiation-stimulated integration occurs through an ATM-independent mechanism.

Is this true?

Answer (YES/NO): NO